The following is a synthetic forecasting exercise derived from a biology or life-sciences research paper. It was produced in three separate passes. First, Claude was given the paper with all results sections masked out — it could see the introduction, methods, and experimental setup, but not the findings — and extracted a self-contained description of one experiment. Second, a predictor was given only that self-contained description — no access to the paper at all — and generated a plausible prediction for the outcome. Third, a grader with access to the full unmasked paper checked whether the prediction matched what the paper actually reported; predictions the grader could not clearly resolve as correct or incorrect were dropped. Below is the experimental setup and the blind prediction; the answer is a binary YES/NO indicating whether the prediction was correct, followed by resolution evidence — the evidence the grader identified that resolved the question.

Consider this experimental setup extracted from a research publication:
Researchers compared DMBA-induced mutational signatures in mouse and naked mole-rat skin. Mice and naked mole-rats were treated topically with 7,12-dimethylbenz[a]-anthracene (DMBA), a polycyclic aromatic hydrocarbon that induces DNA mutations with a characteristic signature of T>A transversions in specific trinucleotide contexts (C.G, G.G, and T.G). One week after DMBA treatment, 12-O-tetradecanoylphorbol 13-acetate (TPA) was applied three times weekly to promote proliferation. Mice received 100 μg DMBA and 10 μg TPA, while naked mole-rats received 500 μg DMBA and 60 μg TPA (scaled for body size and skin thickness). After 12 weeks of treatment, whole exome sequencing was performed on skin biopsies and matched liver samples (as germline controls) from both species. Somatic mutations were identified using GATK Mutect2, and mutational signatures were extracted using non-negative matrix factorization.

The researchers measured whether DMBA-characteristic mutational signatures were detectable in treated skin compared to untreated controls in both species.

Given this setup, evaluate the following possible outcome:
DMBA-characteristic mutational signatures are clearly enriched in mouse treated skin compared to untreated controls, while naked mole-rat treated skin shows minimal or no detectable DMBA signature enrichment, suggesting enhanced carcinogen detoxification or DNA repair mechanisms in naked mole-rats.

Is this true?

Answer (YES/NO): NO